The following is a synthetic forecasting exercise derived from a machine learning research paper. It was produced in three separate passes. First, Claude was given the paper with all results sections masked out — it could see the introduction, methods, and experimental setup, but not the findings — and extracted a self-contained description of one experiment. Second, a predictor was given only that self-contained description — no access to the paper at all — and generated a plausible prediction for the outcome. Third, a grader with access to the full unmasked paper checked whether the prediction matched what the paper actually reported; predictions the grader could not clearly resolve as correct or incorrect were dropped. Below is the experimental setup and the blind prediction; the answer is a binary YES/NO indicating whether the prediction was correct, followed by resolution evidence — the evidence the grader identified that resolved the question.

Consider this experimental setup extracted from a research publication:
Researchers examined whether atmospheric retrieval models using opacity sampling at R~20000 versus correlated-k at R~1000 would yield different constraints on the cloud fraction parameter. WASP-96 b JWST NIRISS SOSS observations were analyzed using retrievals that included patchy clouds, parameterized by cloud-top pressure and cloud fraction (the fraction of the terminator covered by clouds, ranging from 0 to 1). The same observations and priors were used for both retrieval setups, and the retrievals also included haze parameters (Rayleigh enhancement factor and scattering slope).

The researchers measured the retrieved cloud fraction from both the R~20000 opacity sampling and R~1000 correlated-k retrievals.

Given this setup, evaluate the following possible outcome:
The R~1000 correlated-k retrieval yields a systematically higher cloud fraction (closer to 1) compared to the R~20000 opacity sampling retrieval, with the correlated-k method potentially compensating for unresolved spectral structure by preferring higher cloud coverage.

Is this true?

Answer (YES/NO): NO